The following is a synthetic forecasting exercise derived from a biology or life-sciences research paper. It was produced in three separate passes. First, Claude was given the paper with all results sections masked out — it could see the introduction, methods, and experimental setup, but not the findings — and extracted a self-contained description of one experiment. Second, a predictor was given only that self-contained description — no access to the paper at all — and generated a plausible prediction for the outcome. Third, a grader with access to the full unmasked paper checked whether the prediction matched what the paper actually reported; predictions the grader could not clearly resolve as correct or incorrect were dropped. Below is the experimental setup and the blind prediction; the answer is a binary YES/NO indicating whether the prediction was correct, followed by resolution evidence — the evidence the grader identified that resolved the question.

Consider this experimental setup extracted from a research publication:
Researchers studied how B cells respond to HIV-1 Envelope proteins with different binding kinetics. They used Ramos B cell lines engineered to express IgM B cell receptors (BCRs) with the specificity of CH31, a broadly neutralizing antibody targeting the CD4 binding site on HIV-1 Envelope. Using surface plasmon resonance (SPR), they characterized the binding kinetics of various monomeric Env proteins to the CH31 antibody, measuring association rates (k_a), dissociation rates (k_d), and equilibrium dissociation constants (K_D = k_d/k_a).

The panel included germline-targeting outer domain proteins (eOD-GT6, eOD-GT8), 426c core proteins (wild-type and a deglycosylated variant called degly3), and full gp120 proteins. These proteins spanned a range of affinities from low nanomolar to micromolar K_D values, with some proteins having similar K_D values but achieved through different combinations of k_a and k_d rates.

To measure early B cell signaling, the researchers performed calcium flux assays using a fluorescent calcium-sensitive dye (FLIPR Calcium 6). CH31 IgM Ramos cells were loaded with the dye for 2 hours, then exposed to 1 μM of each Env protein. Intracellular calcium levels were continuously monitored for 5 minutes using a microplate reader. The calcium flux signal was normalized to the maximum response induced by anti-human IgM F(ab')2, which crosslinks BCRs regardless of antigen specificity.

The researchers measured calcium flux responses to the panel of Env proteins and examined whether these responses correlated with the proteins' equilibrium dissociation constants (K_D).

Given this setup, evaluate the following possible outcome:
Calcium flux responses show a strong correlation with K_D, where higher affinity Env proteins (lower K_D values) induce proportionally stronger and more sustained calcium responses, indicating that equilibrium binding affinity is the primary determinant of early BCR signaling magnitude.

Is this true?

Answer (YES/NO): NO